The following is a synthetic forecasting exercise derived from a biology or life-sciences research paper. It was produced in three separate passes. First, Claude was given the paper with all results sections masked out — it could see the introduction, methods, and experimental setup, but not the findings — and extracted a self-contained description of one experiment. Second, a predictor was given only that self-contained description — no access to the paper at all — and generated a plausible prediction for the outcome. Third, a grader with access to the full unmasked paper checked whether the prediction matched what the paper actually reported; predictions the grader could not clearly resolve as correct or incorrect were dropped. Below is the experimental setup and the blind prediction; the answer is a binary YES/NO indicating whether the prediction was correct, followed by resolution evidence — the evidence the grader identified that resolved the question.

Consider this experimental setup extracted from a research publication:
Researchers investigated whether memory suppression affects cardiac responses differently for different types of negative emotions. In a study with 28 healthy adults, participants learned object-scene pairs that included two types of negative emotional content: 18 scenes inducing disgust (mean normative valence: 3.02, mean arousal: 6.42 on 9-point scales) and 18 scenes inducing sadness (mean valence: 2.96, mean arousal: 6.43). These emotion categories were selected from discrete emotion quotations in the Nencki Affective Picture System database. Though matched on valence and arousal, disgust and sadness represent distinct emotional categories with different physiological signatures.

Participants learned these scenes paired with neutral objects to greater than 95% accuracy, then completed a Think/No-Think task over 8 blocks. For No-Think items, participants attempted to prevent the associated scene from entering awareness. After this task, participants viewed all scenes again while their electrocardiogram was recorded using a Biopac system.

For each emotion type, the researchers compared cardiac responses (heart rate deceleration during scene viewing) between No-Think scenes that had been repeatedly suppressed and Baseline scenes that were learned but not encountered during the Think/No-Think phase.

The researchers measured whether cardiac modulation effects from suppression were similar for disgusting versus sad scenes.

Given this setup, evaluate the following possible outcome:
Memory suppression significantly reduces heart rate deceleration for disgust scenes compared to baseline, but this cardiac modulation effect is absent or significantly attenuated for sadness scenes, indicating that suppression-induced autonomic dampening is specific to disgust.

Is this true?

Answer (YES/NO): NO